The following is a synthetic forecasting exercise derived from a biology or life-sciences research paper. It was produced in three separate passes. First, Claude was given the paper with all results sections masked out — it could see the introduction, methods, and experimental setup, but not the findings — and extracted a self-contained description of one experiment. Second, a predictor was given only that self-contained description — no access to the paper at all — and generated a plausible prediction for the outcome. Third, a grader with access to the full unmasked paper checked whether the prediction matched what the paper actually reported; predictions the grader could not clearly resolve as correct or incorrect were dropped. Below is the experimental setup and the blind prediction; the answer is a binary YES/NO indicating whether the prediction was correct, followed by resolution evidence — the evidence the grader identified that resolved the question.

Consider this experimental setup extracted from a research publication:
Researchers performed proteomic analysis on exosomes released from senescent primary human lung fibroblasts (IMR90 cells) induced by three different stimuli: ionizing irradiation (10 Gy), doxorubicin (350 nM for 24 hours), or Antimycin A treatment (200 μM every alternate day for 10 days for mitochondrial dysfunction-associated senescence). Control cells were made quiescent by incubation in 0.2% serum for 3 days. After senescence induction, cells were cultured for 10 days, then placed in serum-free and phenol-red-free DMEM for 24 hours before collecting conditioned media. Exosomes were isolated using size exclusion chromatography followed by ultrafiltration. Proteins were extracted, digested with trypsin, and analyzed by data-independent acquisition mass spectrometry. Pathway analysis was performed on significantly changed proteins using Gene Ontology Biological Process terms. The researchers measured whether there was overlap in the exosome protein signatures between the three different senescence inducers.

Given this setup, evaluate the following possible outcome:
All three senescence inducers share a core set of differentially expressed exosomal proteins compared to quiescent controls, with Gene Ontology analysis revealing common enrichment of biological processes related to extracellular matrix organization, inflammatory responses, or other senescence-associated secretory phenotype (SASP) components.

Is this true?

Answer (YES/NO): YES